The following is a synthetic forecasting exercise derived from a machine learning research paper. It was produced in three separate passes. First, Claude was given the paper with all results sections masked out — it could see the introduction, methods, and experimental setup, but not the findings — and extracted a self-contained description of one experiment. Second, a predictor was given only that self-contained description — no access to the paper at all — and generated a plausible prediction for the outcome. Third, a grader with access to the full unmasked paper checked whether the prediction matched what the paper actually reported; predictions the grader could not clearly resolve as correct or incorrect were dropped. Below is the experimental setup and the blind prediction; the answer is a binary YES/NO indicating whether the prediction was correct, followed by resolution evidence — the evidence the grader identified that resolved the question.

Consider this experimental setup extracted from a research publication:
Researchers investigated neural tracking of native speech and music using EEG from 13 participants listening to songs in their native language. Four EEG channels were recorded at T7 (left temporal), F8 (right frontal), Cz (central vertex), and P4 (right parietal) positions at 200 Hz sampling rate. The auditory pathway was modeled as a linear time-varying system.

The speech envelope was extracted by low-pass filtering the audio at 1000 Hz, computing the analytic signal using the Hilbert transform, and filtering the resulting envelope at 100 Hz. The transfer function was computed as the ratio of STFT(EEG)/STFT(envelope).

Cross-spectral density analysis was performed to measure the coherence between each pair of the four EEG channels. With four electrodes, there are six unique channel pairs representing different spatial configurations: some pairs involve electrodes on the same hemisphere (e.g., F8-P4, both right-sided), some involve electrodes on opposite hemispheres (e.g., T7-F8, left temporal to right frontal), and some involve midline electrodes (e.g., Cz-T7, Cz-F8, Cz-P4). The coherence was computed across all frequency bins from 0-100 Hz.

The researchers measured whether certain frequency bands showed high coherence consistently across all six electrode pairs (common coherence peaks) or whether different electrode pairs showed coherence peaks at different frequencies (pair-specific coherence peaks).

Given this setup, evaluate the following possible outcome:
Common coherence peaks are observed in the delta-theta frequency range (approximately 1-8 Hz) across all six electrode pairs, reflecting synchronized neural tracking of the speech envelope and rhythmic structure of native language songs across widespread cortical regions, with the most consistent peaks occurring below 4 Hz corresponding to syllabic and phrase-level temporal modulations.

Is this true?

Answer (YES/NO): NO